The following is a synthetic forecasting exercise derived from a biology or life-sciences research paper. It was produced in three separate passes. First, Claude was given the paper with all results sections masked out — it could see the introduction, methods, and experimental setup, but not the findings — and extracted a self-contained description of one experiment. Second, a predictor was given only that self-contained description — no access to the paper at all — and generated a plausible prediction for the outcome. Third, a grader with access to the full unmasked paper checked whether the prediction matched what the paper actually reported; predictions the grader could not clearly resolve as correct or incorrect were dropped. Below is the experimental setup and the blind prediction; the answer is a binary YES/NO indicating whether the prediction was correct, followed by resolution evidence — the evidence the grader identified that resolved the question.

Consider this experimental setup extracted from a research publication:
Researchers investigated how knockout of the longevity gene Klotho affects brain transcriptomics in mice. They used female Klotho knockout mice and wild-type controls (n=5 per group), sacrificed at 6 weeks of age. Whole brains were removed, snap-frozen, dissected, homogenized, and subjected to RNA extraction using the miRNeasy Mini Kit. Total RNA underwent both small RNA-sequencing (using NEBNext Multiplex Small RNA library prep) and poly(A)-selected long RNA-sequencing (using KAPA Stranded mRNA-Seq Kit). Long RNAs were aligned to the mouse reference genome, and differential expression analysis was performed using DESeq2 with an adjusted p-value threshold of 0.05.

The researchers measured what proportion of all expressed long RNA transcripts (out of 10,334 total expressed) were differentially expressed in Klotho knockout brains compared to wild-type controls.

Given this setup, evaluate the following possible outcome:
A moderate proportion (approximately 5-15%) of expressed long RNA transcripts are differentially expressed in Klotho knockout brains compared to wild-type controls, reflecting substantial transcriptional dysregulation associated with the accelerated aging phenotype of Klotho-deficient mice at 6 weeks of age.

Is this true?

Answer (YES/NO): YES